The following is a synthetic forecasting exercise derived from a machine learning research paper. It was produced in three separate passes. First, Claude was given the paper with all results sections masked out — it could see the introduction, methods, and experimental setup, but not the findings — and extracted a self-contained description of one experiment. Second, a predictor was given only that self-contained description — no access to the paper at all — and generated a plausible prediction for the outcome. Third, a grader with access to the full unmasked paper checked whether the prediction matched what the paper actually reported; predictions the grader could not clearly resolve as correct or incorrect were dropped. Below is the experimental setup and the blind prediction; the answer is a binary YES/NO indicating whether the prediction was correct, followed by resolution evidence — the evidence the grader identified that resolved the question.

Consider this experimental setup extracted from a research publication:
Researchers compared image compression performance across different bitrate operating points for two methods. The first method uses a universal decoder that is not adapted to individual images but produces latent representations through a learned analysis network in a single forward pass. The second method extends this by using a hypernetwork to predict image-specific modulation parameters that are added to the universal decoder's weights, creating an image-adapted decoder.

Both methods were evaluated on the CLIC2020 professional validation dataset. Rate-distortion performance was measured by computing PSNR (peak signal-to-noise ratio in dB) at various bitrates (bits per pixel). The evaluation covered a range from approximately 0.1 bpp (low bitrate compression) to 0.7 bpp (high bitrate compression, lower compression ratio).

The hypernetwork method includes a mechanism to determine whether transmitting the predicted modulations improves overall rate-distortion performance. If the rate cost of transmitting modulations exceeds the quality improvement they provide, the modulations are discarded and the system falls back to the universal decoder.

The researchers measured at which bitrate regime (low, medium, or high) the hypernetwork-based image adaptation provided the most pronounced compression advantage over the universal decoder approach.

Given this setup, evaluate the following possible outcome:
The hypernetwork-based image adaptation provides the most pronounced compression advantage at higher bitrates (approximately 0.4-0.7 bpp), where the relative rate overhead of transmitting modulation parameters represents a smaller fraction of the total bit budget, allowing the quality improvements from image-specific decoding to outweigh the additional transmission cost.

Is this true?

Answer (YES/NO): YES